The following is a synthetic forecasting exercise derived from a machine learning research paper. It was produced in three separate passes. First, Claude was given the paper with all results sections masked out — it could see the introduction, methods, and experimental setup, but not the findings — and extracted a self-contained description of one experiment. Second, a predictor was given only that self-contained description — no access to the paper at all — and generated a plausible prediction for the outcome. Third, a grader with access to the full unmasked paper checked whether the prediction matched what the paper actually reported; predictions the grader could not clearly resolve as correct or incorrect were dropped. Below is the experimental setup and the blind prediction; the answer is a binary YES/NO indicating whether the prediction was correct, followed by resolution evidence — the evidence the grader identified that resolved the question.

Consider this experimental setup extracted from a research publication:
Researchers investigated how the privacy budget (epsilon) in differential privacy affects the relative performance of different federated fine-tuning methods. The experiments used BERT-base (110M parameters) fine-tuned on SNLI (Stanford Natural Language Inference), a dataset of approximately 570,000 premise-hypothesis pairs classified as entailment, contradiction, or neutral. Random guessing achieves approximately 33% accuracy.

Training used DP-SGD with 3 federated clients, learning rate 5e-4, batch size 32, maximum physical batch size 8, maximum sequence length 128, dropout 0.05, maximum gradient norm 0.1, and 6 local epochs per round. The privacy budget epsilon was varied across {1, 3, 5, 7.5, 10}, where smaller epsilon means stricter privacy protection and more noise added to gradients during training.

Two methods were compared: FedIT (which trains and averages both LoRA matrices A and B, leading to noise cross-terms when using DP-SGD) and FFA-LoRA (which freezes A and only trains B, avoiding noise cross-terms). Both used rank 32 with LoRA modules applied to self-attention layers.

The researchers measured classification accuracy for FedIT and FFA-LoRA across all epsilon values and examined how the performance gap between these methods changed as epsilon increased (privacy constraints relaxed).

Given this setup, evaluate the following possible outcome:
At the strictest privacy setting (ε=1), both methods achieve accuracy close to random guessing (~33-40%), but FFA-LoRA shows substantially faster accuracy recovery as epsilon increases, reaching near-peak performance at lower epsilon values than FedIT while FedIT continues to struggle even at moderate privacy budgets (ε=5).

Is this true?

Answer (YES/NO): NO